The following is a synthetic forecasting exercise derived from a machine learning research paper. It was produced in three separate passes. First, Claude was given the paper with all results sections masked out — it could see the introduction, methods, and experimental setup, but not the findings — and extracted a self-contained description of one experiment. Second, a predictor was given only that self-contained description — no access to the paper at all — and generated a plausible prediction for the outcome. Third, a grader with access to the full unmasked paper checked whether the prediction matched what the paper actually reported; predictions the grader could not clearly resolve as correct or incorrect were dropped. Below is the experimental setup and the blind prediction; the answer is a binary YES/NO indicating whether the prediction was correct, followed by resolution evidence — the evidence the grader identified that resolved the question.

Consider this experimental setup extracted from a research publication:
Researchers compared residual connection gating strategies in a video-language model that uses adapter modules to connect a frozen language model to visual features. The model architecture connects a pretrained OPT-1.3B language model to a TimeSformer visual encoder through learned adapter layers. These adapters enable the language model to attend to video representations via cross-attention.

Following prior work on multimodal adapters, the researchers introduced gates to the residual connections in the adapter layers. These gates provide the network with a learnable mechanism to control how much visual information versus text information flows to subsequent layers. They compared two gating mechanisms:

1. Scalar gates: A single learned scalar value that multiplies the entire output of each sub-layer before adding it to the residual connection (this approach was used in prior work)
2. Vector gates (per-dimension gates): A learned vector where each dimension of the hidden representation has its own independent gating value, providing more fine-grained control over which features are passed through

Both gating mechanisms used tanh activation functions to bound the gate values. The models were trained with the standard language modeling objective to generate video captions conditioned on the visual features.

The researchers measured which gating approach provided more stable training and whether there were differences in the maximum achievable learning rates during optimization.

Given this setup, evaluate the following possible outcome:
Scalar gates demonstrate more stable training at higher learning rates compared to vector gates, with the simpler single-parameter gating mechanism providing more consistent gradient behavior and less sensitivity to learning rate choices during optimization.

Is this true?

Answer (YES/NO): NO